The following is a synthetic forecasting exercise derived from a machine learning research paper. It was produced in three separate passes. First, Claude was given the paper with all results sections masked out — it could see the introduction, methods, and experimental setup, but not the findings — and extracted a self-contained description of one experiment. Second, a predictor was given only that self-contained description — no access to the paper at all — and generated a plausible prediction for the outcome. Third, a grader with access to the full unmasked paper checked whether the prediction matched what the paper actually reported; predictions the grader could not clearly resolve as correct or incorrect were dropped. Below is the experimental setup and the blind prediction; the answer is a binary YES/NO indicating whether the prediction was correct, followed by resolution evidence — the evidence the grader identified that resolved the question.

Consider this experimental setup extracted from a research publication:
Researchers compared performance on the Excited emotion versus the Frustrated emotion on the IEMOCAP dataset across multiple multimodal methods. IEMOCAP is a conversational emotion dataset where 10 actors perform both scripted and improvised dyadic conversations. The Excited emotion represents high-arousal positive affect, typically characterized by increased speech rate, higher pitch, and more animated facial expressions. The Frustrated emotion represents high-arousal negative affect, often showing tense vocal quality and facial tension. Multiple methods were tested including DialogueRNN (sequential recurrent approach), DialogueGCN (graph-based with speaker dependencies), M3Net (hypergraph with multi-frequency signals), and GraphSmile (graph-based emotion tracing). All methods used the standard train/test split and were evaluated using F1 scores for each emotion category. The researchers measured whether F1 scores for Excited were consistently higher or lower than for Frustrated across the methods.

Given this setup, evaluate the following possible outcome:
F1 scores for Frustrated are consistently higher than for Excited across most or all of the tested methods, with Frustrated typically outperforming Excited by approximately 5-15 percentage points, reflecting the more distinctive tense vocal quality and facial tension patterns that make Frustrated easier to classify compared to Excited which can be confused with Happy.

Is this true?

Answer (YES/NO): NO